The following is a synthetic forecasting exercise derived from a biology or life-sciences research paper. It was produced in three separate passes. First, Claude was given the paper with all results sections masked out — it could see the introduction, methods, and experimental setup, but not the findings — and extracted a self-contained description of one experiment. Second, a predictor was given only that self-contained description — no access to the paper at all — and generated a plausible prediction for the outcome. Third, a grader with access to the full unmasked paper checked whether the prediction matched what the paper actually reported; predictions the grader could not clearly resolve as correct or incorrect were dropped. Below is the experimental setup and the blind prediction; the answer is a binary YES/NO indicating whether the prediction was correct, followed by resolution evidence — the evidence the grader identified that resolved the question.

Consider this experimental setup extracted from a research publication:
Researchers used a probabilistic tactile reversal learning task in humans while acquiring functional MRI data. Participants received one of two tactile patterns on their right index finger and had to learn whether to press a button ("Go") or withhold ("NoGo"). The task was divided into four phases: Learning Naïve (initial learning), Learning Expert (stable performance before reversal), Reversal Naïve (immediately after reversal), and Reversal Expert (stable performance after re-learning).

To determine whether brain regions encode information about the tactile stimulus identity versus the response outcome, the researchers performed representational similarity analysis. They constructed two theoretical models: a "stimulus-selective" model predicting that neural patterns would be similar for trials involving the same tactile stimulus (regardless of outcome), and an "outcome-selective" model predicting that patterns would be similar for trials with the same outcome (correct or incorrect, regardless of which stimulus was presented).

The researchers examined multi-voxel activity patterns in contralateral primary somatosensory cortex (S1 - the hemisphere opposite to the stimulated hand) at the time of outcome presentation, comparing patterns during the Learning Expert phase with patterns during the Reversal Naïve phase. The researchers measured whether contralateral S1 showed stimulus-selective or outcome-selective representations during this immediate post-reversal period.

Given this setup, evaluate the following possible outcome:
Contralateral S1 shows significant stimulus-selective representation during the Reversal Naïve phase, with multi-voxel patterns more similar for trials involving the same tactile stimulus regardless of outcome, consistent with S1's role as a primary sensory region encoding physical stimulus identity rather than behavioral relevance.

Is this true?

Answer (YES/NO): NO